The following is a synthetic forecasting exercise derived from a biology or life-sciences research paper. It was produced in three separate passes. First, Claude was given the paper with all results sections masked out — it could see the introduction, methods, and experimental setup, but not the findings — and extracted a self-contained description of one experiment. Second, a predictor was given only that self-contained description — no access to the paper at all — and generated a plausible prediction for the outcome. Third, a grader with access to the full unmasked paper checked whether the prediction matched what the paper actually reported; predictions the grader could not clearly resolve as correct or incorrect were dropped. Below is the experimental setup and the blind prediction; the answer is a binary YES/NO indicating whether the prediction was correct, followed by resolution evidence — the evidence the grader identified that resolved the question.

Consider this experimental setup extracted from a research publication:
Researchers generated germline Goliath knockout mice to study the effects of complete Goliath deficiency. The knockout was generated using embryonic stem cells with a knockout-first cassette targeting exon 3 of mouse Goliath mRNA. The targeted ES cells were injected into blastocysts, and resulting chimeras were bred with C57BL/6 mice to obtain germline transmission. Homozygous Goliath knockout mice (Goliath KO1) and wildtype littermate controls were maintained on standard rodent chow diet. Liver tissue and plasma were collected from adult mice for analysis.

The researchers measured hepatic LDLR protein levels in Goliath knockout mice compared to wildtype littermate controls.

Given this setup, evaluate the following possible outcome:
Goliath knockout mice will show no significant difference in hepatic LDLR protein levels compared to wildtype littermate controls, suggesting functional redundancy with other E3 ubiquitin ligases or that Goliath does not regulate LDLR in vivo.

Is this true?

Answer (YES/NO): NO